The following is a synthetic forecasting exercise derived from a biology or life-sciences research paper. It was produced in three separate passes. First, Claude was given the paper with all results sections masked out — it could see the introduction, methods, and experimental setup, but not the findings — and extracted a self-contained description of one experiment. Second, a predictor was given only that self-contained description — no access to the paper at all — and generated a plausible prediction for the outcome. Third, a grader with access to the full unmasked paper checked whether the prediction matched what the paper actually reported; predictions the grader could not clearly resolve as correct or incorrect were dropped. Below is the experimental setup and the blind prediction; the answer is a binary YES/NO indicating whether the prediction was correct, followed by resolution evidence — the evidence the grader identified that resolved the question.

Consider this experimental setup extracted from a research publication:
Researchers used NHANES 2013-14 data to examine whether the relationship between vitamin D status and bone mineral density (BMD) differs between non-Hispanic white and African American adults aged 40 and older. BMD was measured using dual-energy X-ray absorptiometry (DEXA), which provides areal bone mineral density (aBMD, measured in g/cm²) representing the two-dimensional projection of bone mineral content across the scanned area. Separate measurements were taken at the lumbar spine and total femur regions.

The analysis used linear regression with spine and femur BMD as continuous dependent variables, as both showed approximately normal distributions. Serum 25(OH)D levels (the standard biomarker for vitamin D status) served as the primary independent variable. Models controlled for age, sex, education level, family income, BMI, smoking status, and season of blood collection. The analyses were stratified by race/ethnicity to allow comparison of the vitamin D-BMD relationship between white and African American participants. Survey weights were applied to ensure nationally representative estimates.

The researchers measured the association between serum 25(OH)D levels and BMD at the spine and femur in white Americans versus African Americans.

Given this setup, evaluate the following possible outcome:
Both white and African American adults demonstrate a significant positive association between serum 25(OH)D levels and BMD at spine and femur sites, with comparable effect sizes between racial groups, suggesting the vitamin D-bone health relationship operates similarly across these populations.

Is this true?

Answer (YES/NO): NO